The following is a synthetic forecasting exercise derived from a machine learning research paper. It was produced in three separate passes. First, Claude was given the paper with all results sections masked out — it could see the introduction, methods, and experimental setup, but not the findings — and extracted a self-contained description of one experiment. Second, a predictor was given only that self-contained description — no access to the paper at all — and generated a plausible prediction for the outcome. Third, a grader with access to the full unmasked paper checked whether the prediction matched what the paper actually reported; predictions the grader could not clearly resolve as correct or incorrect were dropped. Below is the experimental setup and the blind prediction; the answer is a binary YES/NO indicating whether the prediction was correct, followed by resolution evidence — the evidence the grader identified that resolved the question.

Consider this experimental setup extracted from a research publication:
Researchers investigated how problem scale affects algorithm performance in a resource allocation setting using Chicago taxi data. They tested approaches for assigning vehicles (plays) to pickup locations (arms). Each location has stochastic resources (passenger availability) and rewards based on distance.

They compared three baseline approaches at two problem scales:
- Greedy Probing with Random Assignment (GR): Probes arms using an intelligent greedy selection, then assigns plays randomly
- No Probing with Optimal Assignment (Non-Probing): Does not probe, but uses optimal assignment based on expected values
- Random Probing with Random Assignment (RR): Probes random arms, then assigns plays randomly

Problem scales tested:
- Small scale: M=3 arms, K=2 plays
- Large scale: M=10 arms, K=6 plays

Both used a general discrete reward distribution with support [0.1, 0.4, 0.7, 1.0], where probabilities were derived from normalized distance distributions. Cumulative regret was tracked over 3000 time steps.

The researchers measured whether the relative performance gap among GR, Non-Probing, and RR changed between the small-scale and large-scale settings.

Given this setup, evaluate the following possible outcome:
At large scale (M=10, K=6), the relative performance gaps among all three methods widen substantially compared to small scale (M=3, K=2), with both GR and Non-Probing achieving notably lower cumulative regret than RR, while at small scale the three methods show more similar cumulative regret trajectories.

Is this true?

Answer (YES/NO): NO